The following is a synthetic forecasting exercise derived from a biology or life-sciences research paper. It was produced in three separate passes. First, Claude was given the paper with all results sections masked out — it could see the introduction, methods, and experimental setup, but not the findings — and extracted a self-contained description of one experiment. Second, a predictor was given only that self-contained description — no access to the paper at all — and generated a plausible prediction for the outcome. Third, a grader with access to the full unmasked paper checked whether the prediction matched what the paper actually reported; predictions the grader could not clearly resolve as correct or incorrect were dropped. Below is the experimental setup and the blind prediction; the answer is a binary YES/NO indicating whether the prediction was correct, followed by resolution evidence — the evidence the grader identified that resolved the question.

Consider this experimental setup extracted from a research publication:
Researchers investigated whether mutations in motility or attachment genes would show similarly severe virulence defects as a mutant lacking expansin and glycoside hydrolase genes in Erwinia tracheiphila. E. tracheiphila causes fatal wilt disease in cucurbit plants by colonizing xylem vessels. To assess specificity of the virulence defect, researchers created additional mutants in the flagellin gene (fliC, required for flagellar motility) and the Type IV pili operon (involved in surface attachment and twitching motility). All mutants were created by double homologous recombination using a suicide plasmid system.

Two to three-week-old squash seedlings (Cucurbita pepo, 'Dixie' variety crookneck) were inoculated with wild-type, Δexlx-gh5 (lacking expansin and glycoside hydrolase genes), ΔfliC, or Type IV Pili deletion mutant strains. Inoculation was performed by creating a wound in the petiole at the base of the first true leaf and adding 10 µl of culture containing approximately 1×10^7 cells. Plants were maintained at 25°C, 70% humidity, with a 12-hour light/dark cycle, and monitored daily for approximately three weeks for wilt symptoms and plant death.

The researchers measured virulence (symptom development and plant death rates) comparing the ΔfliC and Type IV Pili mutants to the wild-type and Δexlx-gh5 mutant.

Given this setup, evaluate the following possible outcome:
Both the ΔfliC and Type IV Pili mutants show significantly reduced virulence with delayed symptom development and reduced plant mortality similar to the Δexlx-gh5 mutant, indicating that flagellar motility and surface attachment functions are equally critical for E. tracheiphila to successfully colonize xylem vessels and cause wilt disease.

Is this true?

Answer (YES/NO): NO